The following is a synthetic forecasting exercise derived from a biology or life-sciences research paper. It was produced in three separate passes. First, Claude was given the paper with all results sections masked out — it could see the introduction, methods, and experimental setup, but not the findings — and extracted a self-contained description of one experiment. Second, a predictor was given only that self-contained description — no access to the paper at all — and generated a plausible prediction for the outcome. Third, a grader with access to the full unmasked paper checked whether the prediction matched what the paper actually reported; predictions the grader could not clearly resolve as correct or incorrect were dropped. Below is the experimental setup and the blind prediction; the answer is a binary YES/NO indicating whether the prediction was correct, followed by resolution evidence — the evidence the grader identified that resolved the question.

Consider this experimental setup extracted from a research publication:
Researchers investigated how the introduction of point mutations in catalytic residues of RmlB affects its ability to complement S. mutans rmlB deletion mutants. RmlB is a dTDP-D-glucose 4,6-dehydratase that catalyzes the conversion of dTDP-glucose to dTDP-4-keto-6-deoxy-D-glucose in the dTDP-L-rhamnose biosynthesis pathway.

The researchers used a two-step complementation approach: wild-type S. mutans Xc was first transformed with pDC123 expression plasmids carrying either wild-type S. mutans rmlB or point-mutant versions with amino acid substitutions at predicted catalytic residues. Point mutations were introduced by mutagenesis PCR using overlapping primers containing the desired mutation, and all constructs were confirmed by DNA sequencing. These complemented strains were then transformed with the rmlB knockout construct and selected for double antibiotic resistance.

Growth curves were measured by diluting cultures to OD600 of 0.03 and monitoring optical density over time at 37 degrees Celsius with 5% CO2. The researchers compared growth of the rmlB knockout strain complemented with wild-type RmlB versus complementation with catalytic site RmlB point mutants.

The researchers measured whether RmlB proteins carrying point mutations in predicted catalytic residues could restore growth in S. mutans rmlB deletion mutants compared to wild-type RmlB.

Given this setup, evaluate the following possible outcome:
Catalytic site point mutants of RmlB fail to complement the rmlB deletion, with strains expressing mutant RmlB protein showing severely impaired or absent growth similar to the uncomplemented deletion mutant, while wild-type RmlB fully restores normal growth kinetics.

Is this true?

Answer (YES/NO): YES